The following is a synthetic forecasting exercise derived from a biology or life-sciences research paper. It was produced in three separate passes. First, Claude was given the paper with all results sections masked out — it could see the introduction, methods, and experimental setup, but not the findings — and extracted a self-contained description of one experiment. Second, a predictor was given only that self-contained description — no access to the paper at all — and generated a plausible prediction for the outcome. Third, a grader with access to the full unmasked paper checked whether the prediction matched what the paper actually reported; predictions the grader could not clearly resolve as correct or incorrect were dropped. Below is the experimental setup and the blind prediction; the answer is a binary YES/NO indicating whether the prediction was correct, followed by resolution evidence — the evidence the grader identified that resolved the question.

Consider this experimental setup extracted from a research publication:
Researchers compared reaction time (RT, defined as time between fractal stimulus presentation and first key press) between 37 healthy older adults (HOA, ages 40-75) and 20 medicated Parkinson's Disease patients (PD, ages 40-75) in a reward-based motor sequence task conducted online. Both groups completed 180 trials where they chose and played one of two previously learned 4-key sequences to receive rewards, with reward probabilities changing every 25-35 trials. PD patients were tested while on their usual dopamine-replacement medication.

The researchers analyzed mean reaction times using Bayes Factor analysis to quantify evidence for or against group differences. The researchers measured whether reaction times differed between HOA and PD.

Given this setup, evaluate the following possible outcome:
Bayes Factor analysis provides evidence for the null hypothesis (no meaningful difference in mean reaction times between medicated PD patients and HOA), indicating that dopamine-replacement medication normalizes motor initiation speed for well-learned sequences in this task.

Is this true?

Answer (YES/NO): YES